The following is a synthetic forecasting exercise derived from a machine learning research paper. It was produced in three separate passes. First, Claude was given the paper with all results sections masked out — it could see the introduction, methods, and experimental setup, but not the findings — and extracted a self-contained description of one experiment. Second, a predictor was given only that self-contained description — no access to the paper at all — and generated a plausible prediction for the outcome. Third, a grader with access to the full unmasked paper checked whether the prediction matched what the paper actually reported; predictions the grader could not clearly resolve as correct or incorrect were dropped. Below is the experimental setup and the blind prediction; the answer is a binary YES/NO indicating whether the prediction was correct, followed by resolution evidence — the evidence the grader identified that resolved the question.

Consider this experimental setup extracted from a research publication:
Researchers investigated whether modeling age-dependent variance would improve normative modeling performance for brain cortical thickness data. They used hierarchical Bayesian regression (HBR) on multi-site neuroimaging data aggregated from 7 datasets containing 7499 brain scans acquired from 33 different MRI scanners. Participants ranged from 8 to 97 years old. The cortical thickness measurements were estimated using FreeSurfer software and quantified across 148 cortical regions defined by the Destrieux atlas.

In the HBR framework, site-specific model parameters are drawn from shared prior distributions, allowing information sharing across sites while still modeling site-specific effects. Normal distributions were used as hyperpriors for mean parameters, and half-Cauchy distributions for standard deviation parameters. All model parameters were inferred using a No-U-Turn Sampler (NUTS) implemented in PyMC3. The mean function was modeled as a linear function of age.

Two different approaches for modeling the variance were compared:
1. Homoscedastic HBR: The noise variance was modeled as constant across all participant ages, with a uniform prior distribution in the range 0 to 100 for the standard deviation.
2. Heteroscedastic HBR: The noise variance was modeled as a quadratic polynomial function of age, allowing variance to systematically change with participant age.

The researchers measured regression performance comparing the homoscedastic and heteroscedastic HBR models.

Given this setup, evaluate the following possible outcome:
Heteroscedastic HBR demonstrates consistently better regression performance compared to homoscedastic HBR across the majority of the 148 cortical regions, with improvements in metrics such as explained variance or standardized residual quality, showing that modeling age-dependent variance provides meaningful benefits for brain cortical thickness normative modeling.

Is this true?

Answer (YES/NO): NO